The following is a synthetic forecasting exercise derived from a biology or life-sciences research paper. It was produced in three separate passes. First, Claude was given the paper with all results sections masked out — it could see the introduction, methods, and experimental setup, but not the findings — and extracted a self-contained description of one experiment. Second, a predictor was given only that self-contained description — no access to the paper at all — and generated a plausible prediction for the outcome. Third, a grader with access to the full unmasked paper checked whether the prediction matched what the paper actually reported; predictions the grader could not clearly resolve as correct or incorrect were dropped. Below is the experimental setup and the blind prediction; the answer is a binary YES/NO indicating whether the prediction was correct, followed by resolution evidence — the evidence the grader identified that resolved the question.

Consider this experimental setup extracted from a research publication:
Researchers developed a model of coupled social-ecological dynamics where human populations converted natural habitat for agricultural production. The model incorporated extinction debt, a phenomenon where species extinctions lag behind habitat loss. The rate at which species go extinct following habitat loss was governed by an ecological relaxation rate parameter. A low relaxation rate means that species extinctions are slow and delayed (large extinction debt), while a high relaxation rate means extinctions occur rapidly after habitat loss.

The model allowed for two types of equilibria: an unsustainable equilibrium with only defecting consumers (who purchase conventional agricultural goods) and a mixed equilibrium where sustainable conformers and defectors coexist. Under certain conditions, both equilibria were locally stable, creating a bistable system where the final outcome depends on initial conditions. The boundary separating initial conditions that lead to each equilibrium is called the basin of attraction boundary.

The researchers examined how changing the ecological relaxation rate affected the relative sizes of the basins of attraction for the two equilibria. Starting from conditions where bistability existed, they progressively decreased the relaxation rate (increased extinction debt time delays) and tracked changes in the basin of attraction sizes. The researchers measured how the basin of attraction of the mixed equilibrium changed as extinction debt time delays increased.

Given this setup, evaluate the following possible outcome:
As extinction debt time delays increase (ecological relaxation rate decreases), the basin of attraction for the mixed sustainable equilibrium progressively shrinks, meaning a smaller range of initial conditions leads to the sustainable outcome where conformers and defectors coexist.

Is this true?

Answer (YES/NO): YES